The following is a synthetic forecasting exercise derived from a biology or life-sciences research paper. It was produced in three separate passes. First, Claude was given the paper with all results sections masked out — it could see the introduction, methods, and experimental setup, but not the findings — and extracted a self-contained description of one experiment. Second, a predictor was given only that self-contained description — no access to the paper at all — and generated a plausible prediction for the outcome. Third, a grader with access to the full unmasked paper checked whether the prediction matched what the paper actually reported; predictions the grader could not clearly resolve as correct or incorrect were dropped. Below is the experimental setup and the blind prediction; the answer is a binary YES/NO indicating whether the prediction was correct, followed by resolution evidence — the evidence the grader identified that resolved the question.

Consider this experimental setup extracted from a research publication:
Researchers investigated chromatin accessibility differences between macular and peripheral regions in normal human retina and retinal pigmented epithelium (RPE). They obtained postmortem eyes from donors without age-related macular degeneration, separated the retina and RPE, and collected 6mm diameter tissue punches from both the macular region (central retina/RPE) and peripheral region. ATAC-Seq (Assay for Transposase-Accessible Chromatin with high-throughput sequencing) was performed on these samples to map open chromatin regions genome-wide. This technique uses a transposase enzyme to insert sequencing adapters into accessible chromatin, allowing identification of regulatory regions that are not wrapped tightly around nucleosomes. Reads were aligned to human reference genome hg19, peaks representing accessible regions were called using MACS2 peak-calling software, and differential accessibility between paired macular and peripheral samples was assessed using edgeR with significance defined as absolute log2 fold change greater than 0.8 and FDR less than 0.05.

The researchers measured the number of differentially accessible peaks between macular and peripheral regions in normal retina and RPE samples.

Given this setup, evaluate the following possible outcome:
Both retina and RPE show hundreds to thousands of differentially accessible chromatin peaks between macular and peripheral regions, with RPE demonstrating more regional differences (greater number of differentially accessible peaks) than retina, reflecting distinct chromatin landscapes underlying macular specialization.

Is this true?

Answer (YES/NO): NO